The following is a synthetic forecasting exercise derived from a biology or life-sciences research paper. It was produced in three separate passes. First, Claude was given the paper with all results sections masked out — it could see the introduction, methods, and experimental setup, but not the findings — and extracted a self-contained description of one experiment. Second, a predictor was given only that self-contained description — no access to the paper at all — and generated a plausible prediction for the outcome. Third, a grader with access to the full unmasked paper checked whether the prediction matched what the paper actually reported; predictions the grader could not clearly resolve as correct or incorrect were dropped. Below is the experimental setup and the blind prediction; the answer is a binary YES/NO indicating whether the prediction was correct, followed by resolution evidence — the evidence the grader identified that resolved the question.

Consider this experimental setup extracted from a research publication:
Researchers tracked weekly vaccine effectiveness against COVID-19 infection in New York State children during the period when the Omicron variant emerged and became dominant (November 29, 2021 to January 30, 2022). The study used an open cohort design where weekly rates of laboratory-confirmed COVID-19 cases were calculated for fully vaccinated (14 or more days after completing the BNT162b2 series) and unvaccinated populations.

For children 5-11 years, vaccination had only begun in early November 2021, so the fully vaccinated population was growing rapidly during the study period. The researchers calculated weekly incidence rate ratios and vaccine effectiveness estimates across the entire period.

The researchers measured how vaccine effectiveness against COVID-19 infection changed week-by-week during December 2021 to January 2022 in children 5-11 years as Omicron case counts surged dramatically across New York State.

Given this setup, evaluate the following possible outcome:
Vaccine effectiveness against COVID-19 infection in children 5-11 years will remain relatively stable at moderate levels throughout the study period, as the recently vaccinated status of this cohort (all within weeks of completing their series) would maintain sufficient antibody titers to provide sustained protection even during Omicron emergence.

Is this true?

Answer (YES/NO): NO